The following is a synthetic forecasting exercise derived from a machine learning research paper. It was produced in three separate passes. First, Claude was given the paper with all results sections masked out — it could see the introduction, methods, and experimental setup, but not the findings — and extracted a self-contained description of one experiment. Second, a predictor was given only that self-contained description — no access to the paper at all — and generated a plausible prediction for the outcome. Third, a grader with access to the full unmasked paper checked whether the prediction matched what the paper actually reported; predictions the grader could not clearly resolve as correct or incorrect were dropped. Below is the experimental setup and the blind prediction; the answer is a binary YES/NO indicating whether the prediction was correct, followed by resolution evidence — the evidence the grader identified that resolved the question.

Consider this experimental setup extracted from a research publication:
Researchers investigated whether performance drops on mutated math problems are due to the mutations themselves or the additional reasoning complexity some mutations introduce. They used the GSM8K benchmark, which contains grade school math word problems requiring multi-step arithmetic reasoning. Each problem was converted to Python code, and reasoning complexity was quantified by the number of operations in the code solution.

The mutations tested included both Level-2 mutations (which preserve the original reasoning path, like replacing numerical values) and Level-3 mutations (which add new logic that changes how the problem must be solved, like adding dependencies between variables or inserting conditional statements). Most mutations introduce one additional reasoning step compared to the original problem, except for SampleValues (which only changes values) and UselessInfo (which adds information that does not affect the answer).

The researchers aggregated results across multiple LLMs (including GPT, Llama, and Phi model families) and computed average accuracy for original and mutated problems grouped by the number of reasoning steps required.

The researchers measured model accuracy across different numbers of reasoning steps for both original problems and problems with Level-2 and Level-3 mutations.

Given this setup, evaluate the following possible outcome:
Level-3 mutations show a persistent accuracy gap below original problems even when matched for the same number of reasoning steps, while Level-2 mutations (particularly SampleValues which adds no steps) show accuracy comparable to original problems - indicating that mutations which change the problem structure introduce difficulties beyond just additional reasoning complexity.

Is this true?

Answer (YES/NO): NO